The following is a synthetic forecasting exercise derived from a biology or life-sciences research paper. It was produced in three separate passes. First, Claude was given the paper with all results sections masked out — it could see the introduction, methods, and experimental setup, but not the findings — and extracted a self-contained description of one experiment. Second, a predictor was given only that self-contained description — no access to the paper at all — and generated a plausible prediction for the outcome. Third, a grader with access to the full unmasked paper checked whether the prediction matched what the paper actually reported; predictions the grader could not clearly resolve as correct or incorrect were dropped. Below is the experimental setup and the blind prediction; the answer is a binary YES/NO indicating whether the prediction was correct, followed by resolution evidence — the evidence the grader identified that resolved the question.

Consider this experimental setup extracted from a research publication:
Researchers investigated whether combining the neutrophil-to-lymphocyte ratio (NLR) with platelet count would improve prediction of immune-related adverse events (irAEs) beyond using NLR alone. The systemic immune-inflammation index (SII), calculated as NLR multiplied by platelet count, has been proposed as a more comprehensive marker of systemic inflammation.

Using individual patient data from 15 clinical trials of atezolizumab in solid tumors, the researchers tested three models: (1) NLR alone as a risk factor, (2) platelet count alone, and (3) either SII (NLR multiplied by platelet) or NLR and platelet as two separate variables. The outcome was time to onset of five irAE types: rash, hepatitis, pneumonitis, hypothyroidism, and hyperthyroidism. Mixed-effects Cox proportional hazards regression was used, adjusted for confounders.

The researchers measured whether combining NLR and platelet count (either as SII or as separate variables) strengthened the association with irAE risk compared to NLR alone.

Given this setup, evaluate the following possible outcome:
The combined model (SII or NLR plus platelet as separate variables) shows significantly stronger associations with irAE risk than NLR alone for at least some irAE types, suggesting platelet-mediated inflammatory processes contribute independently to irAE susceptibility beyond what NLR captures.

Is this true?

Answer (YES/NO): NO